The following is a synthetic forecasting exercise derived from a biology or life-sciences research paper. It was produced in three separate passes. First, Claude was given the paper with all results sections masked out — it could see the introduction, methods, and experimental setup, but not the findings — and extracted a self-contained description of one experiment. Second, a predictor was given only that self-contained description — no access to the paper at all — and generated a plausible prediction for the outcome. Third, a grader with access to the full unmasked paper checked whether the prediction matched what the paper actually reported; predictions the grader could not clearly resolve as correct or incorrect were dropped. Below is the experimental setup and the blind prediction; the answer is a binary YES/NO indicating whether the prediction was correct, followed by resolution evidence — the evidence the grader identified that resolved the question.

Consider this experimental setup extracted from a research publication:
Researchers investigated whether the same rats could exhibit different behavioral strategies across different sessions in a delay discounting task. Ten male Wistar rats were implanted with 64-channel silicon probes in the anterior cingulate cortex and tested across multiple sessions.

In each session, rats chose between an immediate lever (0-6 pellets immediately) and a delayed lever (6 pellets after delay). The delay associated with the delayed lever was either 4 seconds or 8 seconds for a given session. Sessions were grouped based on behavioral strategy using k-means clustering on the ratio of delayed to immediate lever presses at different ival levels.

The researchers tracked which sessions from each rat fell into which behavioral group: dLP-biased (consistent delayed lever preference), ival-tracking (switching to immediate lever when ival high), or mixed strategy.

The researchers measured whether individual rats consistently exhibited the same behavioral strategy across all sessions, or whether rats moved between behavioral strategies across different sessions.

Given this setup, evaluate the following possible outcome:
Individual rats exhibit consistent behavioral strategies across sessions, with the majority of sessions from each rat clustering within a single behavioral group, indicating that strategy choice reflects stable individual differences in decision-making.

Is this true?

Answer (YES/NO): NO